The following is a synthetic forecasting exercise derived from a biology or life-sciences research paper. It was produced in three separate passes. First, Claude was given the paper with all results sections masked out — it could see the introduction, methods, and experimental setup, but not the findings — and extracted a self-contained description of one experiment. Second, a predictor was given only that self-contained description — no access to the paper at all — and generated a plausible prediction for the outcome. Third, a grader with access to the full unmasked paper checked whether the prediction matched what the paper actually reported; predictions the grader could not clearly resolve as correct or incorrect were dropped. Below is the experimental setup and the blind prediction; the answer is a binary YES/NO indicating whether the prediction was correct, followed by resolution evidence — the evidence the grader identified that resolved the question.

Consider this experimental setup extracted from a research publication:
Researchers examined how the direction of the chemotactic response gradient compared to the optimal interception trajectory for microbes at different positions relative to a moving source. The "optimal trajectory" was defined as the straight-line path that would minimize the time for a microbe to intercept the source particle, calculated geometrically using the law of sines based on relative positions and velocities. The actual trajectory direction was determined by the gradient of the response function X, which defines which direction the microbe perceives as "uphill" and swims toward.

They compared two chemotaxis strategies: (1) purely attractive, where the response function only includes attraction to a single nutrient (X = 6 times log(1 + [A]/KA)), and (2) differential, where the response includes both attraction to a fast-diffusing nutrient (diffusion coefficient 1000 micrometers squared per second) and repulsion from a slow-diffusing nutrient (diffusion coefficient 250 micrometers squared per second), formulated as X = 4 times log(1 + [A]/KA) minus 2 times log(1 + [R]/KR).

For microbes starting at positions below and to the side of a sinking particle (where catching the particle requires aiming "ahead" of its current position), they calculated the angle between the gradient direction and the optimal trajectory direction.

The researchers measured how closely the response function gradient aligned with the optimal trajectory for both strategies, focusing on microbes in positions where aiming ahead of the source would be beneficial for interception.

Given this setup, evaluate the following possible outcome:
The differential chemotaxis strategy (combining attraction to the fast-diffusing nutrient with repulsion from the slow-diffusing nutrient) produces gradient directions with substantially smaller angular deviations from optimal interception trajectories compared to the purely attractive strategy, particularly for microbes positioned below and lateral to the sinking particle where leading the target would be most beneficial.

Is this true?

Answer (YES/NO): YES